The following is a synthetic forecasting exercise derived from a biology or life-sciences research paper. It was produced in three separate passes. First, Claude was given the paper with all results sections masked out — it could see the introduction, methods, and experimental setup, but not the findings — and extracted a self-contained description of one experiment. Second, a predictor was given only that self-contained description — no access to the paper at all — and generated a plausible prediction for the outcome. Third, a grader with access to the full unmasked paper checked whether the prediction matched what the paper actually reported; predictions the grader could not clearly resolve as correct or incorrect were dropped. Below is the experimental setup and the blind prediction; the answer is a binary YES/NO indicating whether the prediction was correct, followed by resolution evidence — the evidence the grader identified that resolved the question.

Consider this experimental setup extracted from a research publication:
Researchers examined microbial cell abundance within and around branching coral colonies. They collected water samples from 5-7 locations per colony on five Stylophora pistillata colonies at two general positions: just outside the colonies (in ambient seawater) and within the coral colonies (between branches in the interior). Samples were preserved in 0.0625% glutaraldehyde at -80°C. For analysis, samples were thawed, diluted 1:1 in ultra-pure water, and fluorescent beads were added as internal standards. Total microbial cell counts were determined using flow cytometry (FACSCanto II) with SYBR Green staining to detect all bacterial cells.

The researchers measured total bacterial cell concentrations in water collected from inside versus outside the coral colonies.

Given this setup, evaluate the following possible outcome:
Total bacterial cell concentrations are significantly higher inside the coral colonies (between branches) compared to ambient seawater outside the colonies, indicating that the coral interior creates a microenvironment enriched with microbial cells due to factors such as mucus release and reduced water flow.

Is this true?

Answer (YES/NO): YES